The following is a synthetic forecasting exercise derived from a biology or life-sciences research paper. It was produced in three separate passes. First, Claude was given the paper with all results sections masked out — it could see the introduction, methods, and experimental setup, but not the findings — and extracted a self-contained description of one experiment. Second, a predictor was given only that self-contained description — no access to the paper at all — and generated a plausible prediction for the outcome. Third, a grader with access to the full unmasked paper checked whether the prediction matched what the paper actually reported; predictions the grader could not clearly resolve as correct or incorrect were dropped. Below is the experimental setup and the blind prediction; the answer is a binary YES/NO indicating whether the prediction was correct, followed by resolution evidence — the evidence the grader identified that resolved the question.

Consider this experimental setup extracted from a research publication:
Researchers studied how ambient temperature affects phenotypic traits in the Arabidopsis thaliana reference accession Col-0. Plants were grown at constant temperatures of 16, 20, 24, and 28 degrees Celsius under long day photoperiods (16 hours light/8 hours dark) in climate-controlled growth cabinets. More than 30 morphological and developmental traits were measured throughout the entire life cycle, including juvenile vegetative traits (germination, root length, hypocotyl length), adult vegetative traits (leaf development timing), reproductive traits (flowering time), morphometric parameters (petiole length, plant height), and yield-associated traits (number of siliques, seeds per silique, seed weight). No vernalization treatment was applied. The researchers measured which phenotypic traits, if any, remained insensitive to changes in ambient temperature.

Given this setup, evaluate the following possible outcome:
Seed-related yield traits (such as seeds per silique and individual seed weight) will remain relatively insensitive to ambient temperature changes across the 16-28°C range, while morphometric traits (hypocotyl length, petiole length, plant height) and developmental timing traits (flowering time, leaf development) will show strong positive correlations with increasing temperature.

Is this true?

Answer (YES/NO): NO